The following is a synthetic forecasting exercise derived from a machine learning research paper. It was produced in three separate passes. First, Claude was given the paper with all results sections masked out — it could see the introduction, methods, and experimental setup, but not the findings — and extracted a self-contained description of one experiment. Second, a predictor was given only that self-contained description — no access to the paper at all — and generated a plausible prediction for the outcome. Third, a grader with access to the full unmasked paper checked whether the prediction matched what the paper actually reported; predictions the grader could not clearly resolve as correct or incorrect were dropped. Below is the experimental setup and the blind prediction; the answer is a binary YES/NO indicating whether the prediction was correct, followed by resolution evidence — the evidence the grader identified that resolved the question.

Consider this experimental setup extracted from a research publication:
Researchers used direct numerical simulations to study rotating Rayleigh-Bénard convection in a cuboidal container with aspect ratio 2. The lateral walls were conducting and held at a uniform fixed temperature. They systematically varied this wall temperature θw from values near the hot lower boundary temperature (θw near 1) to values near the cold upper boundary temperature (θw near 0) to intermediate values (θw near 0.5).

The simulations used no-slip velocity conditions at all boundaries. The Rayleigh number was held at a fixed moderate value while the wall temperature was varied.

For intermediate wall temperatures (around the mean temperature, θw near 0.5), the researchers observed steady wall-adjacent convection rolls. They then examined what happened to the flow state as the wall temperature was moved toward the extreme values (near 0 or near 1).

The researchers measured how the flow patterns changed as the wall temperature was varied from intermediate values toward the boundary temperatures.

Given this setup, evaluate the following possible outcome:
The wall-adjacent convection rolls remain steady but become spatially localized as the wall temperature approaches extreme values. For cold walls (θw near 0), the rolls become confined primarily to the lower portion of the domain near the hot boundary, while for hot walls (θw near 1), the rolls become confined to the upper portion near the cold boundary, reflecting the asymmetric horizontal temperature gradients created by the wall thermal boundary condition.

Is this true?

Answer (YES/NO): NO